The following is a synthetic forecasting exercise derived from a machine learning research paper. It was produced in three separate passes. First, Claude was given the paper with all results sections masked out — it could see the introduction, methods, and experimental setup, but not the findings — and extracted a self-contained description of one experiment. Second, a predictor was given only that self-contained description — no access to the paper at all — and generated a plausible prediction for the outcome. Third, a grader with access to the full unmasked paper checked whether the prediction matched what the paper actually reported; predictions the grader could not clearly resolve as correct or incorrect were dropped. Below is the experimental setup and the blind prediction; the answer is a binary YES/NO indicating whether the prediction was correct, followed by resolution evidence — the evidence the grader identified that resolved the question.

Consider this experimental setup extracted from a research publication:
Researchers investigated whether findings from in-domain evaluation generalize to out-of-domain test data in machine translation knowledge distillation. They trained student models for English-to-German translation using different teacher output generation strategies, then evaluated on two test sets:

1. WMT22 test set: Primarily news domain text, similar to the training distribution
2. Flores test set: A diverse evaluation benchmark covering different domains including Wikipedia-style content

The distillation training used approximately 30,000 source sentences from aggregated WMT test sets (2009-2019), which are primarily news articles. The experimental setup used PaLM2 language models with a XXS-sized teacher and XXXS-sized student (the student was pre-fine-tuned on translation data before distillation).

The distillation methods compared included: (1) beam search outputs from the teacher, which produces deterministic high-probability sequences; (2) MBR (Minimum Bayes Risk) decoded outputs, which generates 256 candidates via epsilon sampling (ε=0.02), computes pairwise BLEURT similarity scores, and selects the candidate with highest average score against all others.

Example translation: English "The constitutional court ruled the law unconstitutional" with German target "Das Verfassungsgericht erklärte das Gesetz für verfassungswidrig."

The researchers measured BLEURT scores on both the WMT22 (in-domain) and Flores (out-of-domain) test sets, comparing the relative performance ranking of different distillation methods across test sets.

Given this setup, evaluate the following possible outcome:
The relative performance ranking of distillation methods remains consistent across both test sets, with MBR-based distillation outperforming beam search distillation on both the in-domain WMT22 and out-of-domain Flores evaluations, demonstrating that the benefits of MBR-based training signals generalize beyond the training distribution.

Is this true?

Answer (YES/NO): YES